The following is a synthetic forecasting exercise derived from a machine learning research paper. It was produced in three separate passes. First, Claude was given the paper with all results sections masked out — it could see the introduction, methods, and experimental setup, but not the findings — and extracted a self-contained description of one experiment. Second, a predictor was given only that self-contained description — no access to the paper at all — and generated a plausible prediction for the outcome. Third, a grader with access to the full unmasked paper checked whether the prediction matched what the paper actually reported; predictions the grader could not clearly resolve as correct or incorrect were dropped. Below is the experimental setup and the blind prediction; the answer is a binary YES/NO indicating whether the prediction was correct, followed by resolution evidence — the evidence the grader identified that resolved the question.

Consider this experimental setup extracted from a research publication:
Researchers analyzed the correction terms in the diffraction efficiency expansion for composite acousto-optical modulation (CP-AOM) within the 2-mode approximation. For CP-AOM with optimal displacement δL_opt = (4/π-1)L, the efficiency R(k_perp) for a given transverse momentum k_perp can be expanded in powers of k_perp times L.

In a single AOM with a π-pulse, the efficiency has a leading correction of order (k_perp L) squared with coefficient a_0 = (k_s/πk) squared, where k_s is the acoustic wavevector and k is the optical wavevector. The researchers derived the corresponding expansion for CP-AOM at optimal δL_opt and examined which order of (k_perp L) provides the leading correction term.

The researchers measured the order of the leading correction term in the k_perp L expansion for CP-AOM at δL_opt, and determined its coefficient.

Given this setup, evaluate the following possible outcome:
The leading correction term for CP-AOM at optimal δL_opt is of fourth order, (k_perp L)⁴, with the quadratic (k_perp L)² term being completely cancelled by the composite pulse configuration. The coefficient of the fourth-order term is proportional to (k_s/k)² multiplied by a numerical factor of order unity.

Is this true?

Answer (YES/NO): NO